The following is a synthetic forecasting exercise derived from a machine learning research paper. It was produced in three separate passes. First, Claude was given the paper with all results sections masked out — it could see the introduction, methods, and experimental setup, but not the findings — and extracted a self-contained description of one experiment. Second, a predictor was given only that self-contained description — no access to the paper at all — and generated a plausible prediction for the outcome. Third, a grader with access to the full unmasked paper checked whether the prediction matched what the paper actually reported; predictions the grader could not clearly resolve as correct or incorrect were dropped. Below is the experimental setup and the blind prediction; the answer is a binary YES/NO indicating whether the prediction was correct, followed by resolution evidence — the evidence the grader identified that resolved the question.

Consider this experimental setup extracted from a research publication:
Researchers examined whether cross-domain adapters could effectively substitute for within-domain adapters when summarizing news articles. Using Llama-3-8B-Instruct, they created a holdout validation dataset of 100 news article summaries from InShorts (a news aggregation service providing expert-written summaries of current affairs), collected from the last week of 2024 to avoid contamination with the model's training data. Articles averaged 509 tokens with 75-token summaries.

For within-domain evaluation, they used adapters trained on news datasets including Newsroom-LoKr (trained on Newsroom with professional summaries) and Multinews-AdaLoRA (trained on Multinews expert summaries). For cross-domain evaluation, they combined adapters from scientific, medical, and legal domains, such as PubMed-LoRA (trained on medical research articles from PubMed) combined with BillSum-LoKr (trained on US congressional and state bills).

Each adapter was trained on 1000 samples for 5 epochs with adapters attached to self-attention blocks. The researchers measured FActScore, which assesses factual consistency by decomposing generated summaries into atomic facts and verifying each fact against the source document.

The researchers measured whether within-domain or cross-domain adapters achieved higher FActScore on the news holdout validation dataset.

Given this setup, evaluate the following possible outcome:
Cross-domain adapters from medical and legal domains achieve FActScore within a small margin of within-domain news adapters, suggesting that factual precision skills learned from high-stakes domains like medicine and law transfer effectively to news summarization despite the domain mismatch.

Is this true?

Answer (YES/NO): YES